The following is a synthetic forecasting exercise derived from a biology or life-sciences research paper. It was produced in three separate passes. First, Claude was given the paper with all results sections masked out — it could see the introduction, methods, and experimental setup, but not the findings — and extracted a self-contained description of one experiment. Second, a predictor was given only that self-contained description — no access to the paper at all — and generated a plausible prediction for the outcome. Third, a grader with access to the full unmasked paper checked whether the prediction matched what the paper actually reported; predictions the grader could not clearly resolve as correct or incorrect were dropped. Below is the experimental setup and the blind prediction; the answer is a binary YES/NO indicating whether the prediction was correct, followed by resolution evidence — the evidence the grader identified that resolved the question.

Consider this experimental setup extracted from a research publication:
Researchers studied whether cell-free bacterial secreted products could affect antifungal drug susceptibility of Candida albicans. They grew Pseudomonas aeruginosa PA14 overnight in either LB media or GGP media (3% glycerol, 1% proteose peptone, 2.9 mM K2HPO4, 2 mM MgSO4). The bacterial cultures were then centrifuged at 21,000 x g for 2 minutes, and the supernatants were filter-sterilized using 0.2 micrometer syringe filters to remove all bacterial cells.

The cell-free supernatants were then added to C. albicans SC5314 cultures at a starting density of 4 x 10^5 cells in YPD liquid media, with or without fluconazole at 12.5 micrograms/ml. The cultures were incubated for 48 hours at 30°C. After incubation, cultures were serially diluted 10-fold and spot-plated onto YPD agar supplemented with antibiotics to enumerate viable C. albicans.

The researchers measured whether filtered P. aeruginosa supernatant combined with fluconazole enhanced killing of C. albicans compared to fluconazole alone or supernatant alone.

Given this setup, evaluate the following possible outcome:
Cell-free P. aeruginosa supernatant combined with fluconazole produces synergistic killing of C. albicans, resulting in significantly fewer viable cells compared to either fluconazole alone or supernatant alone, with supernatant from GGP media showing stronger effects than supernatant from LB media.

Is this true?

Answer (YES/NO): NO